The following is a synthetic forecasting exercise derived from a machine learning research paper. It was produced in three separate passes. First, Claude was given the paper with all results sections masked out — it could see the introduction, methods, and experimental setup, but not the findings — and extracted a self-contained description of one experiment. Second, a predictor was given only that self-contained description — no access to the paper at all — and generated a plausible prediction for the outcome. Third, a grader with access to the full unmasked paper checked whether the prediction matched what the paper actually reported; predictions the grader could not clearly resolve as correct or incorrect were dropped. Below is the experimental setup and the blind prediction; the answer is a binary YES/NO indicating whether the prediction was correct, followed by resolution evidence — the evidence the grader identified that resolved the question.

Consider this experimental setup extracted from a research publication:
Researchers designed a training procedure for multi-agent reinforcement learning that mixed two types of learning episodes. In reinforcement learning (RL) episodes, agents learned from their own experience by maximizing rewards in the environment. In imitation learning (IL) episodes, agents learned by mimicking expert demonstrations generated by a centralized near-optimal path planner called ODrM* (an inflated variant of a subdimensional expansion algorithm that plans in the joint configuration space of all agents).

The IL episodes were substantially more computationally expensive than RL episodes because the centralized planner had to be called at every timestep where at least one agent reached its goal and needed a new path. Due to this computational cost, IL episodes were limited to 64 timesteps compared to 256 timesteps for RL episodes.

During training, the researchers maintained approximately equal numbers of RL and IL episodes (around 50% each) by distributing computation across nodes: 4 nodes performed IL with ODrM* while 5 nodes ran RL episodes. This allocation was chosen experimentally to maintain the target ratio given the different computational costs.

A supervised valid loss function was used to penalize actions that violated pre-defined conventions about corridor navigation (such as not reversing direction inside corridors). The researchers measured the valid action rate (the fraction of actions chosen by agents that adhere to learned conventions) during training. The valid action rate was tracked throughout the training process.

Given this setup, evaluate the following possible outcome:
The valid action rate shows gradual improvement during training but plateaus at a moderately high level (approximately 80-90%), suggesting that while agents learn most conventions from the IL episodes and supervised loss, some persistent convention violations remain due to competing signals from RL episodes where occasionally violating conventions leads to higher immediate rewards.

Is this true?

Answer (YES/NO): NO